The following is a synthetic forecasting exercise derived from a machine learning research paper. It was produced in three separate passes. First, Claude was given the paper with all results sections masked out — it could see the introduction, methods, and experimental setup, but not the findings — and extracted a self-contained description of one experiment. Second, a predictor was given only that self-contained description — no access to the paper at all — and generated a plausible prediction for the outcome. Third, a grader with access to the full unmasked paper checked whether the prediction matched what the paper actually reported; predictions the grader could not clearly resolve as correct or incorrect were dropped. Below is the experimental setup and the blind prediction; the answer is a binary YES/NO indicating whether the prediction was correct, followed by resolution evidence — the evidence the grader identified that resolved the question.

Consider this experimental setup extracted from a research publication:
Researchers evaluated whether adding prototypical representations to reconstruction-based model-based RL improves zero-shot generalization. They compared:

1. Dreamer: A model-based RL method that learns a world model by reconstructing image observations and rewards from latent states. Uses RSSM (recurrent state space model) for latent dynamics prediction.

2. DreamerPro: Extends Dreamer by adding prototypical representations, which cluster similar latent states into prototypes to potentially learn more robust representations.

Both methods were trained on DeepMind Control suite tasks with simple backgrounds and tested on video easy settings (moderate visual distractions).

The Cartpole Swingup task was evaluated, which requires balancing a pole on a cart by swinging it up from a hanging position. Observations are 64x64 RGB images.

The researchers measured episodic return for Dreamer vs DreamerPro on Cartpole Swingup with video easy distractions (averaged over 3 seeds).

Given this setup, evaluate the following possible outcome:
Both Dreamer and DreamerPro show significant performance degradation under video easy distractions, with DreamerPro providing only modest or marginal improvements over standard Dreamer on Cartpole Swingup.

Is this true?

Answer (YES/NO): YES